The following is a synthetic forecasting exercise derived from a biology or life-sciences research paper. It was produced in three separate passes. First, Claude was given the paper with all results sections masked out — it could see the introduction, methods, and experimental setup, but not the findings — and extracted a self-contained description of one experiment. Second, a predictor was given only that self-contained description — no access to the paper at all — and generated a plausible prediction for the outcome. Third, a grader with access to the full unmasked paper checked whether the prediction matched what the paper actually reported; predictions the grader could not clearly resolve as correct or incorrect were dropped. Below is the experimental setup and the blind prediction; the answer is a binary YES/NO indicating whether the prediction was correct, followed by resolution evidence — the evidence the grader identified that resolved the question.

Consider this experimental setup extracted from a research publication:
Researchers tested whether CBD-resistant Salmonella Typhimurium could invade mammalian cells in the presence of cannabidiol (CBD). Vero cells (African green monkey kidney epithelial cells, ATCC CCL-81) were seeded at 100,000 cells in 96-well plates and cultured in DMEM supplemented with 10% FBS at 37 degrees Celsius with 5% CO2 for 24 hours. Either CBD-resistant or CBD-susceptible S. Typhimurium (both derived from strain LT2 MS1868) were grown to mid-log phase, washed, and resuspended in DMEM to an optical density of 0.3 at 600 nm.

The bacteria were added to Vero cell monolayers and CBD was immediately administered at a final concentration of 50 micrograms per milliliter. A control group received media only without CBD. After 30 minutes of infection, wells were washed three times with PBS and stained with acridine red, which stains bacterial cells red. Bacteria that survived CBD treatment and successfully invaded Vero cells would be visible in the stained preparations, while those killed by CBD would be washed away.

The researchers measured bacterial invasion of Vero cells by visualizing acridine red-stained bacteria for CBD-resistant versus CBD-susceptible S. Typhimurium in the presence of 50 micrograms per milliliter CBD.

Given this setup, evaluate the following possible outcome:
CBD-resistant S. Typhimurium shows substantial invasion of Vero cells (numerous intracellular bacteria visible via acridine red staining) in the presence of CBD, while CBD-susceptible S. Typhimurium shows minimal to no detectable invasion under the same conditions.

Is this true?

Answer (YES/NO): YES